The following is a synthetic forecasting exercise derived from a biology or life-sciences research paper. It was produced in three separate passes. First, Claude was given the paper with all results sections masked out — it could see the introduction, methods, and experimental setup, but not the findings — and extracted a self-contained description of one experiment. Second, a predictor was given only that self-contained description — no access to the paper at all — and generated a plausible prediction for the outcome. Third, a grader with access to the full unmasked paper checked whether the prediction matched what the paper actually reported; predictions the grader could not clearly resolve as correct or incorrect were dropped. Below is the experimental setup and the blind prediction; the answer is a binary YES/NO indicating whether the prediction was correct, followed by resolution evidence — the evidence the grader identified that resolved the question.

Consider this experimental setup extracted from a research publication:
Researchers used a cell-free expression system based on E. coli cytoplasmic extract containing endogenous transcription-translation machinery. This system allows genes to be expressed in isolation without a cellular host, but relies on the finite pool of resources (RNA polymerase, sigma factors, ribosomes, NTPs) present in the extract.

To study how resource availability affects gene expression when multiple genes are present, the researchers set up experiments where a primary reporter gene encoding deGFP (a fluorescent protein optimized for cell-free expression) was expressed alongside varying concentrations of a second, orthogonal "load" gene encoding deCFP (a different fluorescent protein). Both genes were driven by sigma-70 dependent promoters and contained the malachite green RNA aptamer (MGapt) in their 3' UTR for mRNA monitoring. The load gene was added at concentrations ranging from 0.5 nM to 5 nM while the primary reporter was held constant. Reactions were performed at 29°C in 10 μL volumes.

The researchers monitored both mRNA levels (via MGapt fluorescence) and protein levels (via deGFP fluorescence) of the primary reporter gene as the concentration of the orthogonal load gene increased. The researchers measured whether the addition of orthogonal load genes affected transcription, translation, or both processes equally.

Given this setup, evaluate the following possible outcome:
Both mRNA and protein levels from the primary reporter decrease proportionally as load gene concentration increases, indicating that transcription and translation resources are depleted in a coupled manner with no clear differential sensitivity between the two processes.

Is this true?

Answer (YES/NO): NO